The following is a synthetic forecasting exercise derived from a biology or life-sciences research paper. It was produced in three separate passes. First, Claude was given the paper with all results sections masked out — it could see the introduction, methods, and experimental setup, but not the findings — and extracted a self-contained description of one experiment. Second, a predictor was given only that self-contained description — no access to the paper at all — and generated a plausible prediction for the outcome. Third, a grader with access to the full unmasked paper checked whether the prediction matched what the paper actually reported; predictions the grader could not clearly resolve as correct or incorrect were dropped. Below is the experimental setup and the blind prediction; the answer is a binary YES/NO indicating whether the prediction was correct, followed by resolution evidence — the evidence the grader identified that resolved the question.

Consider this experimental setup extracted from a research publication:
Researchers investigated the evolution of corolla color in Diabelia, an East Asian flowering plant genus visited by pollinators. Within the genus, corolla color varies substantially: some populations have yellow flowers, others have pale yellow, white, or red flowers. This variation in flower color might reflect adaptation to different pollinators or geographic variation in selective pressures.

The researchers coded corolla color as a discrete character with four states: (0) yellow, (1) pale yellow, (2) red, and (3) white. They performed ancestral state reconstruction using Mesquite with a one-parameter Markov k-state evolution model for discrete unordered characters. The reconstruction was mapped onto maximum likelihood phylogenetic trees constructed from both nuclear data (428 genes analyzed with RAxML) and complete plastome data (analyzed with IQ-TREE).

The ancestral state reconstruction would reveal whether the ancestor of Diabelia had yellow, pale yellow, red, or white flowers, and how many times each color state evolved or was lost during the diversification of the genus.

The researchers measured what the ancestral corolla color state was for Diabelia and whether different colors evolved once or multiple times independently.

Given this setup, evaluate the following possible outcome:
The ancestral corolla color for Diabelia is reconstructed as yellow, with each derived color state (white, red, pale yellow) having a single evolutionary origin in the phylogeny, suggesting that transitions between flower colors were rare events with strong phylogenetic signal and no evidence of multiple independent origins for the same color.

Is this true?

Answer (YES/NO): NO